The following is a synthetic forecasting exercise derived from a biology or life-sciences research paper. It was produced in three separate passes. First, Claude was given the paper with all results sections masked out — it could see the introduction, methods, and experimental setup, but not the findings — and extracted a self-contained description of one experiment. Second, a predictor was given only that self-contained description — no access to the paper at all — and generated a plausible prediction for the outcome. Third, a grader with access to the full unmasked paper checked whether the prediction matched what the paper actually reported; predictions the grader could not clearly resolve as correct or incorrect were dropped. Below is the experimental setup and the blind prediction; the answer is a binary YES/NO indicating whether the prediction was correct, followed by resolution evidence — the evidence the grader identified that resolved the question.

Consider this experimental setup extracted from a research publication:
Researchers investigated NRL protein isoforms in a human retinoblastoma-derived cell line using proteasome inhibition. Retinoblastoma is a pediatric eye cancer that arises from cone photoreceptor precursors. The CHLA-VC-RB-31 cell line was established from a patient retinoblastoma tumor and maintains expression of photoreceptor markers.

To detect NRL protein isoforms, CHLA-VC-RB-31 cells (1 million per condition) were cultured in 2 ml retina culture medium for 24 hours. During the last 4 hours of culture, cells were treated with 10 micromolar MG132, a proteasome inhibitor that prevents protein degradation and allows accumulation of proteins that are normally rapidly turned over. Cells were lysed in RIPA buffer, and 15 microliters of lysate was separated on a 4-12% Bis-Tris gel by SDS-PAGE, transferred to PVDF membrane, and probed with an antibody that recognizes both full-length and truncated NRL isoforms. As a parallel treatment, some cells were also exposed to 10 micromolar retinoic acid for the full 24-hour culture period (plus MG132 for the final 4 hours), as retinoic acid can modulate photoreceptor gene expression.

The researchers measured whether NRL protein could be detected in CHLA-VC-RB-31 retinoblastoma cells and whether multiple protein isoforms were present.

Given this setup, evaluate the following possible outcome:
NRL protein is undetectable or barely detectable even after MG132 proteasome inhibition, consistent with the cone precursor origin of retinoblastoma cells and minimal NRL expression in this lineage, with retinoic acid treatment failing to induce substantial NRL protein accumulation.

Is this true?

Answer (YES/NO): NO